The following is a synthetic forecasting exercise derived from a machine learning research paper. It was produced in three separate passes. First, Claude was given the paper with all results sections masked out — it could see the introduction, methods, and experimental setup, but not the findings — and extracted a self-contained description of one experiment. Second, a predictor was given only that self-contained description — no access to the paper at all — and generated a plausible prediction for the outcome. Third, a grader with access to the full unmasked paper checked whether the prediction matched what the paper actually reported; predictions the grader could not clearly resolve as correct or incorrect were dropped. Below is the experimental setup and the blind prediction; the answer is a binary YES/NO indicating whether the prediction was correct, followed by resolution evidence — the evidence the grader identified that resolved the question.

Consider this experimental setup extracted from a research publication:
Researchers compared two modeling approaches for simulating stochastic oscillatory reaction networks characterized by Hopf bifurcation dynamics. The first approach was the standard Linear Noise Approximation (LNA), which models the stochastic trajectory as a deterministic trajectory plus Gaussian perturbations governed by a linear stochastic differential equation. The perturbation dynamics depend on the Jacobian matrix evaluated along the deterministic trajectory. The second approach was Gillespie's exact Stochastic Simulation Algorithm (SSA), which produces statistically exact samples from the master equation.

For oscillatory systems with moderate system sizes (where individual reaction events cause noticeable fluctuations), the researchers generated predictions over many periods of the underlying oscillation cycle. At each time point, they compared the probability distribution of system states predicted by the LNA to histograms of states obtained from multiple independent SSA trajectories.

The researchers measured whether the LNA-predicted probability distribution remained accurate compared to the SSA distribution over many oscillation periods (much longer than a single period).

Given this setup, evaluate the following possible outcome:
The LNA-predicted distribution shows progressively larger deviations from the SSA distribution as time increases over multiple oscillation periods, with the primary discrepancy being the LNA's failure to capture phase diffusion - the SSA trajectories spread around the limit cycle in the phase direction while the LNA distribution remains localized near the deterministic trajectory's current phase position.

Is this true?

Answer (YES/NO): NO